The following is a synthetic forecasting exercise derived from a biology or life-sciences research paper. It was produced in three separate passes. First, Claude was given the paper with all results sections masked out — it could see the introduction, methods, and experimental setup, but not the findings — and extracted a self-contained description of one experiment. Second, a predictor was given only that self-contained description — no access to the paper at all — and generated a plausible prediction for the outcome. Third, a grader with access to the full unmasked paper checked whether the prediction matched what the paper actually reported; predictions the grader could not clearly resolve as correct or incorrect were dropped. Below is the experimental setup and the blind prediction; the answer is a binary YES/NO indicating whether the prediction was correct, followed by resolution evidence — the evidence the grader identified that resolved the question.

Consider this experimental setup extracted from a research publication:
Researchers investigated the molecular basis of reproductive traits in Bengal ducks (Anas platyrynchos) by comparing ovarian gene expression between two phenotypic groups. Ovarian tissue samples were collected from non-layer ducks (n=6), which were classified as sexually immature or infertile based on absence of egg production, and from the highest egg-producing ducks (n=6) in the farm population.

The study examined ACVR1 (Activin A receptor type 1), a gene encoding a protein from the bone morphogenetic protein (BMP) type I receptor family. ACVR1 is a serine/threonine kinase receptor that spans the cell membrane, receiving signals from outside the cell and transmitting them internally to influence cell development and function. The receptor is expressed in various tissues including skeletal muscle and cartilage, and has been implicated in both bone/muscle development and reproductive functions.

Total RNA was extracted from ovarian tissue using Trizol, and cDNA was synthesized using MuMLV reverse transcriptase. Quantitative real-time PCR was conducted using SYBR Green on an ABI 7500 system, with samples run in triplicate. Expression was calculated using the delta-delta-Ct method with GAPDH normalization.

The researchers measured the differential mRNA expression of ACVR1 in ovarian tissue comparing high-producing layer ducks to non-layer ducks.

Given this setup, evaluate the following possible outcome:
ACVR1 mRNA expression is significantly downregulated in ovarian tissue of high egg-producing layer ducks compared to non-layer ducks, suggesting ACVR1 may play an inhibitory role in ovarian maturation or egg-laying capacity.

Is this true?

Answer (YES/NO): YES